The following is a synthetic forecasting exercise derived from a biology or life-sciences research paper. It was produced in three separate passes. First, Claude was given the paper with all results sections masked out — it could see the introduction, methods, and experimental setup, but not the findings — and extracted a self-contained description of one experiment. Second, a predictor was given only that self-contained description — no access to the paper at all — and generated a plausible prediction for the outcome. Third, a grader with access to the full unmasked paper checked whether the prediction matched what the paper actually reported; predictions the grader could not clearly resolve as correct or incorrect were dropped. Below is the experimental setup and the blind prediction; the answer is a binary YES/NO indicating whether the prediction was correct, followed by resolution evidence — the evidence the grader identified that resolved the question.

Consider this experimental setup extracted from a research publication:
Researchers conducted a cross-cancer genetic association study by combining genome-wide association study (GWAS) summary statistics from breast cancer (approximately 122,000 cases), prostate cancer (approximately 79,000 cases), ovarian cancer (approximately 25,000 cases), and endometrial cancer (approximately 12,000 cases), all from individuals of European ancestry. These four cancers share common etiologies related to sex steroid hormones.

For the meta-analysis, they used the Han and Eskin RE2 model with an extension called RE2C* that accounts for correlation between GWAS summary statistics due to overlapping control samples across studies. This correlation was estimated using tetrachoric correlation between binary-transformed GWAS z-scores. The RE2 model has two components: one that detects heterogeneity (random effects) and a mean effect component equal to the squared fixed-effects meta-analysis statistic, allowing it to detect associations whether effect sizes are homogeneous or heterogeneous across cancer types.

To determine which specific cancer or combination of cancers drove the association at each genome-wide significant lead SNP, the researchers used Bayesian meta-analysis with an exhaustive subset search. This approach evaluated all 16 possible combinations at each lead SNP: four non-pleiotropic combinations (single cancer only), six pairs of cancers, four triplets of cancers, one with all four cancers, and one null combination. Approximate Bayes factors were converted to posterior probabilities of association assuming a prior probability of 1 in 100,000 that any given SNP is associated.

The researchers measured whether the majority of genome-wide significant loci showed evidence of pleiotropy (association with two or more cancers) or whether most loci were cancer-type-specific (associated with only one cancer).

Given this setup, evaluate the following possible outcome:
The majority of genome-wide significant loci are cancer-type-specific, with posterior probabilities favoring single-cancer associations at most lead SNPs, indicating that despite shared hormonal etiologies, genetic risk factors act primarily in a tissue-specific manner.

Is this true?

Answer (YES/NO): NO